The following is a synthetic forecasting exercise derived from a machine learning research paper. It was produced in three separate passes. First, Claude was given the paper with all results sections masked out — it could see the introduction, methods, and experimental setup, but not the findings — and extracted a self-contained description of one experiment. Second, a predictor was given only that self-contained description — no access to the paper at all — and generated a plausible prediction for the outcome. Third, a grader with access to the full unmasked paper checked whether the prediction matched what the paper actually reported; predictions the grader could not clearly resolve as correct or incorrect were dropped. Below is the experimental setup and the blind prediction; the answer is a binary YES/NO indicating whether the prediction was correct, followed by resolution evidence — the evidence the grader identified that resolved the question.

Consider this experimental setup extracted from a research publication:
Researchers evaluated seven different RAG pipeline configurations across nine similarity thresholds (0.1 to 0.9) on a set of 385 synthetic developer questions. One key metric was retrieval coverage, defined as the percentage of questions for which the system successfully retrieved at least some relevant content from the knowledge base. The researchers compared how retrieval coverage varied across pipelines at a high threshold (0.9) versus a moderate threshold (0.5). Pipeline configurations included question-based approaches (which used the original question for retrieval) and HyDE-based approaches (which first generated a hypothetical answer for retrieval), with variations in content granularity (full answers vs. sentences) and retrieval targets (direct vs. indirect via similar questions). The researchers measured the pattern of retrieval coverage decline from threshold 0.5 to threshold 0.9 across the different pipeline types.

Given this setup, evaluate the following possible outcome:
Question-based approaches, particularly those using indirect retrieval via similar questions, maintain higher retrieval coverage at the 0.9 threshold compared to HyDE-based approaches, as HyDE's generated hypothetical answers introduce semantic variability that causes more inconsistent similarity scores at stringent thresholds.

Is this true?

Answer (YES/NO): NO